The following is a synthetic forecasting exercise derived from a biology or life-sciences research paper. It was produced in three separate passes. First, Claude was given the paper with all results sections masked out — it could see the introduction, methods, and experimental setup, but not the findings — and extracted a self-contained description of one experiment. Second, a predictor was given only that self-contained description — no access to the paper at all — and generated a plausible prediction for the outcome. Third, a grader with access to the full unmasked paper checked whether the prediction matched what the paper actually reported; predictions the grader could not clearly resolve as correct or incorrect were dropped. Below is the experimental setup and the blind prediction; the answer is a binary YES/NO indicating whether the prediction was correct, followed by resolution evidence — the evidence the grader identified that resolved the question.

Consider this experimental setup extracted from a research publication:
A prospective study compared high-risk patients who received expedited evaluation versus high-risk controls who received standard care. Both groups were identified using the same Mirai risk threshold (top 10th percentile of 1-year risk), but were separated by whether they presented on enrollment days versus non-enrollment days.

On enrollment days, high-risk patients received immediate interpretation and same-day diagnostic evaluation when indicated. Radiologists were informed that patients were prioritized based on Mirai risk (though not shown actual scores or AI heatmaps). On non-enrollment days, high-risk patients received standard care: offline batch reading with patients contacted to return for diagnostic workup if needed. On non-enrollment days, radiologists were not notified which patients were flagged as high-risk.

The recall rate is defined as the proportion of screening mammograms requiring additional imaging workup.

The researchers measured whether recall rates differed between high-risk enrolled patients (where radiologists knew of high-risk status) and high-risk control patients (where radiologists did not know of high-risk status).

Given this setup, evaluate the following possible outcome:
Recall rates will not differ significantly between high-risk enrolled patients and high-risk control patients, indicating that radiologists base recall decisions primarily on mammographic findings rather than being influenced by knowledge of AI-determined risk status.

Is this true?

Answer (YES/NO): NO